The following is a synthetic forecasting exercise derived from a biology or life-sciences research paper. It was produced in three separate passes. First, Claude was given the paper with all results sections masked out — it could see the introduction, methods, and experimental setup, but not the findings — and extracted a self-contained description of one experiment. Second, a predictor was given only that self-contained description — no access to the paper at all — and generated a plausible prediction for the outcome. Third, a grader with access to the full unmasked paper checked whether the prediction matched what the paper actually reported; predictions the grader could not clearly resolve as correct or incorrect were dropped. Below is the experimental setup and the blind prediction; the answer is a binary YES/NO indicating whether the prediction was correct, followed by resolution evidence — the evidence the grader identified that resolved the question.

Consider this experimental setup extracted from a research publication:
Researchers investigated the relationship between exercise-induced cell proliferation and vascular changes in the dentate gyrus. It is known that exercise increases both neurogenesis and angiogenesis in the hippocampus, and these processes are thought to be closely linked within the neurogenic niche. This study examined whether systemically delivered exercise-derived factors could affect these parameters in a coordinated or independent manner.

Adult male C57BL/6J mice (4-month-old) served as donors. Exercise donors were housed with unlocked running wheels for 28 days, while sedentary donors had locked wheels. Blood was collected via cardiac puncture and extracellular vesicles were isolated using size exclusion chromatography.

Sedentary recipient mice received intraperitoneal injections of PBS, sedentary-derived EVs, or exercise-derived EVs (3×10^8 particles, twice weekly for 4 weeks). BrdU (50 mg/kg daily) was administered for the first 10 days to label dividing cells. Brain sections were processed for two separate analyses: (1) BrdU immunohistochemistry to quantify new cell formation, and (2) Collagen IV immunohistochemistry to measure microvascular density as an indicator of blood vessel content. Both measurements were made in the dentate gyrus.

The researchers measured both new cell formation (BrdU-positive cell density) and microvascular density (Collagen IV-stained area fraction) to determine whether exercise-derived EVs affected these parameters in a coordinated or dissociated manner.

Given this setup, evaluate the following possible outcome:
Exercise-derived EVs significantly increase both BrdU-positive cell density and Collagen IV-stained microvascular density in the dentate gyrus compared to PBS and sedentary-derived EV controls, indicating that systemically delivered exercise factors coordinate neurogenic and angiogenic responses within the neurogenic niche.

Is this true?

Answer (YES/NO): NO